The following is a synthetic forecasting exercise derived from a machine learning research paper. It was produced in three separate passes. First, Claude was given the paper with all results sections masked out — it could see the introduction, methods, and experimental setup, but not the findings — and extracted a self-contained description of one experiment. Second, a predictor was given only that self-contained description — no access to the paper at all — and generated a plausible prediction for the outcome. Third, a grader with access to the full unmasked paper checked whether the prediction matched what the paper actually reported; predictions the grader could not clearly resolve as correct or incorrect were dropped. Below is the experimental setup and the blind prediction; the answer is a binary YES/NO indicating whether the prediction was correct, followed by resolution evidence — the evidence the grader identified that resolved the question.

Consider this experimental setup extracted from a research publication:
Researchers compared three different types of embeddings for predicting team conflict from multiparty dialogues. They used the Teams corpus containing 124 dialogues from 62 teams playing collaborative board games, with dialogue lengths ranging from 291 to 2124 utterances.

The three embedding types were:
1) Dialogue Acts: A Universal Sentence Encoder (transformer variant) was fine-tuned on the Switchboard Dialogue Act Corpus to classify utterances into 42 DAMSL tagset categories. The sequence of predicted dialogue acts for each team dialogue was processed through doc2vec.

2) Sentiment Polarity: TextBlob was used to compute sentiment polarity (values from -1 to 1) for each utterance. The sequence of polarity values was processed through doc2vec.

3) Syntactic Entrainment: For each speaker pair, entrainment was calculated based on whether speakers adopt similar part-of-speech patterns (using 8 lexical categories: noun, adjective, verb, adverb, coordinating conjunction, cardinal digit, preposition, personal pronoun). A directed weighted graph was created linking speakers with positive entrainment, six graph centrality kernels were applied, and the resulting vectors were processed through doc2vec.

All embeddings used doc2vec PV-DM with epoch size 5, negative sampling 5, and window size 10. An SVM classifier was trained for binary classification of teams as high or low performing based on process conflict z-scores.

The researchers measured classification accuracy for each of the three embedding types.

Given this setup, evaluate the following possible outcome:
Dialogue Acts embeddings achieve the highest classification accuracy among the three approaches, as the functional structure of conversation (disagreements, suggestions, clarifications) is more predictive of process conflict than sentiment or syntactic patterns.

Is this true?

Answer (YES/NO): NO